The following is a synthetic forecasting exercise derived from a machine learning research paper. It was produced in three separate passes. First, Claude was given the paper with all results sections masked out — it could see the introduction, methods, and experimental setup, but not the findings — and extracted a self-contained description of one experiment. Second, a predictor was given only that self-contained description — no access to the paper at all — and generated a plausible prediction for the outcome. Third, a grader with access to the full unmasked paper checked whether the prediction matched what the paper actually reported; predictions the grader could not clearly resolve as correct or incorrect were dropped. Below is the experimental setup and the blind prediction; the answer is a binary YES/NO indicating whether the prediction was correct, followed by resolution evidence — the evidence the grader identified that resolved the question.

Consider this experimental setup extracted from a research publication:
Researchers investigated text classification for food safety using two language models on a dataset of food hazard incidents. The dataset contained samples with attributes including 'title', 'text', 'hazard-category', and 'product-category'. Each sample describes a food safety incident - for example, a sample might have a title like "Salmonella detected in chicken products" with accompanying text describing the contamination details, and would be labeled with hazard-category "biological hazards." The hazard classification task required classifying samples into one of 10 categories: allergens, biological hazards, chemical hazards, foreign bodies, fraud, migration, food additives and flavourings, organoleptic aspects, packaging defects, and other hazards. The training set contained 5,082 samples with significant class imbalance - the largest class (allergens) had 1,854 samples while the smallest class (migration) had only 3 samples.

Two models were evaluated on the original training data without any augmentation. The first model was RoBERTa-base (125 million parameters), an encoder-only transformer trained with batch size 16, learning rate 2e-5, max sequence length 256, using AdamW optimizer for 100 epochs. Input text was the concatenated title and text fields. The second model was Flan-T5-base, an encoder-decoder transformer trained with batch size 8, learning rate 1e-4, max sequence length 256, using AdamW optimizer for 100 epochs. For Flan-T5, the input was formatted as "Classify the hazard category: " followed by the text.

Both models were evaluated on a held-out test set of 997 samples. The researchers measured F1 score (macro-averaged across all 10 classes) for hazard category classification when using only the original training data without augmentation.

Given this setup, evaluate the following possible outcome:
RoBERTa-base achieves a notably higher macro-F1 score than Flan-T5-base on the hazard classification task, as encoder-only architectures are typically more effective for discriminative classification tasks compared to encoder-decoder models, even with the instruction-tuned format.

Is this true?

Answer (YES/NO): NO